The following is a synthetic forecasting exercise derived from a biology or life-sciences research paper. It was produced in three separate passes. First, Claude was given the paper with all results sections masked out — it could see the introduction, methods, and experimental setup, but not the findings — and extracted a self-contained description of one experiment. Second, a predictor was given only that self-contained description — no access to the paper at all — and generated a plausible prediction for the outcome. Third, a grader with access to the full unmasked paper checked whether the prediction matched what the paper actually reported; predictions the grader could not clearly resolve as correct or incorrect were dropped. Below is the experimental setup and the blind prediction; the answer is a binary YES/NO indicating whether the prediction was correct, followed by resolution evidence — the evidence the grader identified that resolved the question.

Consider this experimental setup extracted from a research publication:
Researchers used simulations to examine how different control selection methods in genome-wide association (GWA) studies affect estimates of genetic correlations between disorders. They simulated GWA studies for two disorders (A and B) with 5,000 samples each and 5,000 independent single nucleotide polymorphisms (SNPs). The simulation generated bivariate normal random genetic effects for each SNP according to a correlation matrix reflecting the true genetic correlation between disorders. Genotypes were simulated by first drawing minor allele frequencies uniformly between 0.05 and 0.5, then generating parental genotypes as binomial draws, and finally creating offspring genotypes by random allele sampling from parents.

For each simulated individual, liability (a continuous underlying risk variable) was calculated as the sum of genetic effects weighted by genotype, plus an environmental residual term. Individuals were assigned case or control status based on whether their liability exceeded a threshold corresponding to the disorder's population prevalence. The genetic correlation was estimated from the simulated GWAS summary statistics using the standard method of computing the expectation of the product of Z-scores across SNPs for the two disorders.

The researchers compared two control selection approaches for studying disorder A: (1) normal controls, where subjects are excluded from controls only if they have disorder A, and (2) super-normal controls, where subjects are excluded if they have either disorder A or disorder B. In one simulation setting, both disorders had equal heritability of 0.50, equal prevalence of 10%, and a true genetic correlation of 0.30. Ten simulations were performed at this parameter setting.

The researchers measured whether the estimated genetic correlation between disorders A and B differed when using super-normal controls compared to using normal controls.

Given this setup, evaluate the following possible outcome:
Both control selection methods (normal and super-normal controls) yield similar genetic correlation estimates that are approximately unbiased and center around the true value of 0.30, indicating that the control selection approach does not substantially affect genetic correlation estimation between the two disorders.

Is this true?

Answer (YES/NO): NO